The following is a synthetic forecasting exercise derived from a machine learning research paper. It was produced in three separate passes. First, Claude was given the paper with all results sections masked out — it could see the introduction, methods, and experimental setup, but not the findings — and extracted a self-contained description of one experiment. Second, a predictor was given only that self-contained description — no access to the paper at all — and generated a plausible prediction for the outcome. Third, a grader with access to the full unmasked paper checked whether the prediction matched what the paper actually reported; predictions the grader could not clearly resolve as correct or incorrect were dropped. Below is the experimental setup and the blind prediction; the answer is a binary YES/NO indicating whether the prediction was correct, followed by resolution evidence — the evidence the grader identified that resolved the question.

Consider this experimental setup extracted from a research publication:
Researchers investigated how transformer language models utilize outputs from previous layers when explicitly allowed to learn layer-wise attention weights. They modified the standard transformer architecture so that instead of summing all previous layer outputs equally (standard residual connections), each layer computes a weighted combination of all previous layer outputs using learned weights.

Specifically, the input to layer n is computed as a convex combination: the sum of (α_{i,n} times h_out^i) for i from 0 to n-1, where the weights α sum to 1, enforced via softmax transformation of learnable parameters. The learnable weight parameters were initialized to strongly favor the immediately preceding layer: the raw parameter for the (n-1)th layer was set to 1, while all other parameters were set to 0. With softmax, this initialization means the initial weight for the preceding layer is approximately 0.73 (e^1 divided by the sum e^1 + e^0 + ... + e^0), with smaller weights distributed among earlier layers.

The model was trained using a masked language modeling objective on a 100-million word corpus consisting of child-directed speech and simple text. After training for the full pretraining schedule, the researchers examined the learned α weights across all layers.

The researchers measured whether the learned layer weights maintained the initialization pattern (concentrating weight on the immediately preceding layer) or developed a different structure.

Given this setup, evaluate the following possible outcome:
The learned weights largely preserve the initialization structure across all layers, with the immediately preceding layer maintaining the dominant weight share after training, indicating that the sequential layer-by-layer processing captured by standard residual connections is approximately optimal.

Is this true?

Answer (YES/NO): NO